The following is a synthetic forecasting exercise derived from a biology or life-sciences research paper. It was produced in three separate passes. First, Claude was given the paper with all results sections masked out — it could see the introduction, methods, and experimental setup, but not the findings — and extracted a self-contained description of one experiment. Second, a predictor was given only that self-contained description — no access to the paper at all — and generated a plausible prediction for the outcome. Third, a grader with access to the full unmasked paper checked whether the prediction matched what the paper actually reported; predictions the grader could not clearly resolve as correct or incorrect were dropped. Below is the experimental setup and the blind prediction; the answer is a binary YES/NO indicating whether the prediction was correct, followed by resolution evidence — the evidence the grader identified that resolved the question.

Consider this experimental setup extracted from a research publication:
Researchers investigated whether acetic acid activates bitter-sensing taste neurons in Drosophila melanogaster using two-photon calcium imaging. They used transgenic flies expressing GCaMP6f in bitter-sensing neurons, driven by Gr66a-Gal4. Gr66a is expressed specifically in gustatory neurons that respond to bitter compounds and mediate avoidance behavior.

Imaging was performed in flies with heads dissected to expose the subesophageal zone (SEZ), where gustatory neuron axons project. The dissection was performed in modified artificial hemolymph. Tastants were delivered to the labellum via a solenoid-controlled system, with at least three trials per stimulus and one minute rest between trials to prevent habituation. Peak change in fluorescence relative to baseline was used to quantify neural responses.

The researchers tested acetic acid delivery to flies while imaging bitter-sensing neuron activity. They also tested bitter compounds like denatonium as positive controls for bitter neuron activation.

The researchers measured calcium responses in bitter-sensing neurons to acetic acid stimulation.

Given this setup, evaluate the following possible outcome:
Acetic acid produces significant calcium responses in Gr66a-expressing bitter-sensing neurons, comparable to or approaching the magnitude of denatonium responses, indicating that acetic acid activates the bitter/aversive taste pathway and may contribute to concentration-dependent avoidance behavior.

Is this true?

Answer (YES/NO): NO